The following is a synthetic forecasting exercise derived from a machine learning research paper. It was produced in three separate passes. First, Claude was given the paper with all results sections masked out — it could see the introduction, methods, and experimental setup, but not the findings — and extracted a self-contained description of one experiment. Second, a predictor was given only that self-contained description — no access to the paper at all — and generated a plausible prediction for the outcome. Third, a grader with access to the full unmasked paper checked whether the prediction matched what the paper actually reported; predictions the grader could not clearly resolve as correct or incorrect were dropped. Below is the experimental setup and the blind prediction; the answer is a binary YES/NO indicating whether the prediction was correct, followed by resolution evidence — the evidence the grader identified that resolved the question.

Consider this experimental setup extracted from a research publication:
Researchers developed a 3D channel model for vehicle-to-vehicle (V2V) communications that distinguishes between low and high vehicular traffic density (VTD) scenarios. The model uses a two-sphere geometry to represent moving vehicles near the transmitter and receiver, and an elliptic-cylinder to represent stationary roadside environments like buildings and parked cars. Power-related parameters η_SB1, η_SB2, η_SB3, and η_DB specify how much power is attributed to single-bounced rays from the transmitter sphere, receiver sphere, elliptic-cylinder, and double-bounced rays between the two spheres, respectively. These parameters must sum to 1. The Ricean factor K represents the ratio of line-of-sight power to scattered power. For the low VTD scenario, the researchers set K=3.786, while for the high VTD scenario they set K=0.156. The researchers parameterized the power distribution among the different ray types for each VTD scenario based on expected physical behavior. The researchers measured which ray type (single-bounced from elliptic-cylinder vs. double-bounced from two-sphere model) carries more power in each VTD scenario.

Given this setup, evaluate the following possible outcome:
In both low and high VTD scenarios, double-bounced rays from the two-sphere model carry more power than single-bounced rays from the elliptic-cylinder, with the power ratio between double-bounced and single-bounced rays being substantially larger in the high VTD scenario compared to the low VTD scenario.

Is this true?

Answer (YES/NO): NO